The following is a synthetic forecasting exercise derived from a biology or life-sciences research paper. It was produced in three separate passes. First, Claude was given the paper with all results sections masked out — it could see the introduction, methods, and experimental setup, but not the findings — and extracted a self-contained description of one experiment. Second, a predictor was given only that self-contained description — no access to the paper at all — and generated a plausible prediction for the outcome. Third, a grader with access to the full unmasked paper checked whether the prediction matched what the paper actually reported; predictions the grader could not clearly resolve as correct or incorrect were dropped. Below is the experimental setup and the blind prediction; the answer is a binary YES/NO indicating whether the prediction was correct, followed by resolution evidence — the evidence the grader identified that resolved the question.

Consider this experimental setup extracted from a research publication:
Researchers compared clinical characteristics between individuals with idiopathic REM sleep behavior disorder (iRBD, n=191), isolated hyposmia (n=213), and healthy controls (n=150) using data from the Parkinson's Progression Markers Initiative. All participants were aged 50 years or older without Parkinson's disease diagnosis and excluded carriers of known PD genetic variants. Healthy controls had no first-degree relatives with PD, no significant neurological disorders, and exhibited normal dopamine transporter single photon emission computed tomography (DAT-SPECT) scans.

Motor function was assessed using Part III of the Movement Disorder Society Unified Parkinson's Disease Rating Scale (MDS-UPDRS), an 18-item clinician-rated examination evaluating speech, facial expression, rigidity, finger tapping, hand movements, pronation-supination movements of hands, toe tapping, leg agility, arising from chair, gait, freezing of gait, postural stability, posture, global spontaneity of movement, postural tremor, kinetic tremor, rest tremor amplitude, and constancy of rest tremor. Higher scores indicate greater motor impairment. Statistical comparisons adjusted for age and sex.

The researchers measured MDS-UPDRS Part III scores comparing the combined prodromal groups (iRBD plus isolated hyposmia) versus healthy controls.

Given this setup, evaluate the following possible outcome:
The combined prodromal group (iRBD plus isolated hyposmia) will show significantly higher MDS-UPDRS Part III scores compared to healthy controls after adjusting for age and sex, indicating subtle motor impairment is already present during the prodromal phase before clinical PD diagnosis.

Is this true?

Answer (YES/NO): YES